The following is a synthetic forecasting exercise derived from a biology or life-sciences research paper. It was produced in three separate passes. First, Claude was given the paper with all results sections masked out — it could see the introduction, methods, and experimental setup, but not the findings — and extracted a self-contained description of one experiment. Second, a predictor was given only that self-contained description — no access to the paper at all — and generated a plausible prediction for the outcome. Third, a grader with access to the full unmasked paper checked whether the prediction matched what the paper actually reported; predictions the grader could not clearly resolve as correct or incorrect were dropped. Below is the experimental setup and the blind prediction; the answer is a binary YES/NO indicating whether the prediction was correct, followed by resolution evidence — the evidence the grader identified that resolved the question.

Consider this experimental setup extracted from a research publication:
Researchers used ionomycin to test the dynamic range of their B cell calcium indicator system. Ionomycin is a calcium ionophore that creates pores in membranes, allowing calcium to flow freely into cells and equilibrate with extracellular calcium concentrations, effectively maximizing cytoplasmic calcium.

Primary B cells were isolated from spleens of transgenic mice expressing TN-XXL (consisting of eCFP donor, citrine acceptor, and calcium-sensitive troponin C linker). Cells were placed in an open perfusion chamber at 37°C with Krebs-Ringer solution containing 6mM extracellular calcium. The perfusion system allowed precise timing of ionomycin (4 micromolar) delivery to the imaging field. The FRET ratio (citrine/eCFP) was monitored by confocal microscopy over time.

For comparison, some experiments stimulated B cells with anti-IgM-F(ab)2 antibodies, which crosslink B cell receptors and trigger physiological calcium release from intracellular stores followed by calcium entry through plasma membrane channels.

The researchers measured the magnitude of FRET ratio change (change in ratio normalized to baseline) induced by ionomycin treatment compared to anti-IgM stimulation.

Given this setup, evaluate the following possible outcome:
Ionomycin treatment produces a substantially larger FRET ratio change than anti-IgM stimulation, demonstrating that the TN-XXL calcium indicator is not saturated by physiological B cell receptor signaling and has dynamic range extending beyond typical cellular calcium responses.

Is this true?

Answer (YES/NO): YES